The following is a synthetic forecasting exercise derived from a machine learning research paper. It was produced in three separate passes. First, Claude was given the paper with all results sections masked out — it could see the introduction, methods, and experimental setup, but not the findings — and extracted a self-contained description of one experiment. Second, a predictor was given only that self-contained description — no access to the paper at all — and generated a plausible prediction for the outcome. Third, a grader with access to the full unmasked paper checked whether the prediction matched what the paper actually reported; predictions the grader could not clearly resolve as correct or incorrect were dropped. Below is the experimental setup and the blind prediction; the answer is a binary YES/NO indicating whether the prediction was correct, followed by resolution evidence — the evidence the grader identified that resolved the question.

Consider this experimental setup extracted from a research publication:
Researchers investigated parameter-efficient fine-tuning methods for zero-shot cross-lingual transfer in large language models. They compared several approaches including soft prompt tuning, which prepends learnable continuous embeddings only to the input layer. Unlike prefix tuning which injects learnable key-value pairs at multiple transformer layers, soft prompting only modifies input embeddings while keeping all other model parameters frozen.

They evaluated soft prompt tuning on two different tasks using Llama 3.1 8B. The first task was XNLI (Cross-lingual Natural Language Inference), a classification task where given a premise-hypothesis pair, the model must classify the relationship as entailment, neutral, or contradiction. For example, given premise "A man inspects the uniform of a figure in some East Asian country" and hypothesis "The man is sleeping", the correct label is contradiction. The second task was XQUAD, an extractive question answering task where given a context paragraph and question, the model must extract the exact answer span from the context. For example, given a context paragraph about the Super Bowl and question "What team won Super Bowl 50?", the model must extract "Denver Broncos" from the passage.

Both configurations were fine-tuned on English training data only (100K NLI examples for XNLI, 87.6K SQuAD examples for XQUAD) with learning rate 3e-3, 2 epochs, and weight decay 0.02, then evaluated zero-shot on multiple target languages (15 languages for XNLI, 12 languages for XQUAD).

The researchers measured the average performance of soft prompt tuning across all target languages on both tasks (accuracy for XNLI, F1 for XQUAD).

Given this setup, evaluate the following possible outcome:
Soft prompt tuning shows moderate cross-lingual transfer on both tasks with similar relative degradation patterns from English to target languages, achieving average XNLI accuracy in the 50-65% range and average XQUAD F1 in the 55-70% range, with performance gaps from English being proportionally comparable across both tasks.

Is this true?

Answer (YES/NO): NO